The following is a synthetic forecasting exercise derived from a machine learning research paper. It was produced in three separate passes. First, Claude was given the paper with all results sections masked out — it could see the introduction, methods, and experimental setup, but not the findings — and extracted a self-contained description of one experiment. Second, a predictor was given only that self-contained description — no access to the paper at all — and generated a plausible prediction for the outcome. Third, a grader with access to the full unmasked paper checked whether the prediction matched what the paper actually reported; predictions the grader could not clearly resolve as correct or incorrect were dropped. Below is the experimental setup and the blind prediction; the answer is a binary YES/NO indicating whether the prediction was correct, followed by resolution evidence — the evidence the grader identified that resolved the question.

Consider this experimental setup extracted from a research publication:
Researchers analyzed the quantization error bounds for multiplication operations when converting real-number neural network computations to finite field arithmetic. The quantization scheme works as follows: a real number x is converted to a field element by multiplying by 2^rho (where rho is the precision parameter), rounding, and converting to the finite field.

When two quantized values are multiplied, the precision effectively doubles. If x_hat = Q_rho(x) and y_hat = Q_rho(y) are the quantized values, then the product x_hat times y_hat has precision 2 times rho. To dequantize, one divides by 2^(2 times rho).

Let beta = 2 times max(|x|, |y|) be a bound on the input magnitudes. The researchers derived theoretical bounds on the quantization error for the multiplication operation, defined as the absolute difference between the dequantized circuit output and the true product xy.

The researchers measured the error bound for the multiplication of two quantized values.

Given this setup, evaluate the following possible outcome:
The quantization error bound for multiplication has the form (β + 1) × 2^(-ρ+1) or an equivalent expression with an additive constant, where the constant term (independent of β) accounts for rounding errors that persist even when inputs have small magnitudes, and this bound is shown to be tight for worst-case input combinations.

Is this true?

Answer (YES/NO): NO